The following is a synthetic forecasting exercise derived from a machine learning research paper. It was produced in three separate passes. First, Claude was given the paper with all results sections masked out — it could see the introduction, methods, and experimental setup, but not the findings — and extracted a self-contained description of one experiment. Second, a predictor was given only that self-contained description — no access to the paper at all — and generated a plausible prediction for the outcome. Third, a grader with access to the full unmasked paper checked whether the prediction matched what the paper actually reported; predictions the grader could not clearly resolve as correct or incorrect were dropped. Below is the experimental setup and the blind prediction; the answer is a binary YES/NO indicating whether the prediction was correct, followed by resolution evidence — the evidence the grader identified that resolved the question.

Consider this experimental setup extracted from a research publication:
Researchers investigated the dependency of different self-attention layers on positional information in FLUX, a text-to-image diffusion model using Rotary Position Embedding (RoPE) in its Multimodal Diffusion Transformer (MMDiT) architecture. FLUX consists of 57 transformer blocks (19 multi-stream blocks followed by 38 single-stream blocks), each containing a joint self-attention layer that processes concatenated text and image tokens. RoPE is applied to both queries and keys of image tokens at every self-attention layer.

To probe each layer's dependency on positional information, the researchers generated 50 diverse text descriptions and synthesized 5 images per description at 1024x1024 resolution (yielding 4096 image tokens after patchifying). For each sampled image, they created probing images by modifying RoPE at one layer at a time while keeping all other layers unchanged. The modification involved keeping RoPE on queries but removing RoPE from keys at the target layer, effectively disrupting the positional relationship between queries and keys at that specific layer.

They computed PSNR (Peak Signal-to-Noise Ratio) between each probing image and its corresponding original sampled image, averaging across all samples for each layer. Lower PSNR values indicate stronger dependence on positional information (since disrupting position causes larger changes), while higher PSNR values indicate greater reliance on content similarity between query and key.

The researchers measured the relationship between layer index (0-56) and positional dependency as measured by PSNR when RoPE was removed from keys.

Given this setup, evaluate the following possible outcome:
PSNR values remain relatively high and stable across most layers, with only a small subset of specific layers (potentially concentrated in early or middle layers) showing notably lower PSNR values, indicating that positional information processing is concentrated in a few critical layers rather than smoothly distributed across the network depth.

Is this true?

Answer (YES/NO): NO